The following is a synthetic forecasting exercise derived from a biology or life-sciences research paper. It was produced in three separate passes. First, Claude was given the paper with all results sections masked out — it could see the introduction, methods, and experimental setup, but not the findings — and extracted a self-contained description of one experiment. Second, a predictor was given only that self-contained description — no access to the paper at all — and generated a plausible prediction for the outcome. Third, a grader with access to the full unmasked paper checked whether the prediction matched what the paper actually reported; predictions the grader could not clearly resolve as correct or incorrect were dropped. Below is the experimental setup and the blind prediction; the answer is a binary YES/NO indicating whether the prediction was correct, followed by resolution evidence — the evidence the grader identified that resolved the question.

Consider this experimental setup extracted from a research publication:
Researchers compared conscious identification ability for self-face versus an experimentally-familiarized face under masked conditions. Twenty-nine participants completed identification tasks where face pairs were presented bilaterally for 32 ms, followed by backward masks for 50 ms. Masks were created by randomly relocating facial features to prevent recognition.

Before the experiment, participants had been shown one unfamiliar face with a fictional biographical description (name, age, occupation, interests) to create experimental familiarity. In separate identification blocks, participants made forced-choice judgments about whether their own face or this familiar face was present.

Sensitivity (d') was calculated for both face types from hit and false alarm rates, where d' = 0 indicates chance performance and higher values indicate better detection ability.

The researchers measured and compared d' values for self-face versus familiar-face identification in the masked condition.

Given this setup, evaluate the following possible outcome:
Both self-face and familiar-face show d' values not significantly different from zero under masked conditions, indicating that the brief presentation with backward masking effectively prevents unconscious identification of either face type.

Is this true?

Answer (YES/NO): NO